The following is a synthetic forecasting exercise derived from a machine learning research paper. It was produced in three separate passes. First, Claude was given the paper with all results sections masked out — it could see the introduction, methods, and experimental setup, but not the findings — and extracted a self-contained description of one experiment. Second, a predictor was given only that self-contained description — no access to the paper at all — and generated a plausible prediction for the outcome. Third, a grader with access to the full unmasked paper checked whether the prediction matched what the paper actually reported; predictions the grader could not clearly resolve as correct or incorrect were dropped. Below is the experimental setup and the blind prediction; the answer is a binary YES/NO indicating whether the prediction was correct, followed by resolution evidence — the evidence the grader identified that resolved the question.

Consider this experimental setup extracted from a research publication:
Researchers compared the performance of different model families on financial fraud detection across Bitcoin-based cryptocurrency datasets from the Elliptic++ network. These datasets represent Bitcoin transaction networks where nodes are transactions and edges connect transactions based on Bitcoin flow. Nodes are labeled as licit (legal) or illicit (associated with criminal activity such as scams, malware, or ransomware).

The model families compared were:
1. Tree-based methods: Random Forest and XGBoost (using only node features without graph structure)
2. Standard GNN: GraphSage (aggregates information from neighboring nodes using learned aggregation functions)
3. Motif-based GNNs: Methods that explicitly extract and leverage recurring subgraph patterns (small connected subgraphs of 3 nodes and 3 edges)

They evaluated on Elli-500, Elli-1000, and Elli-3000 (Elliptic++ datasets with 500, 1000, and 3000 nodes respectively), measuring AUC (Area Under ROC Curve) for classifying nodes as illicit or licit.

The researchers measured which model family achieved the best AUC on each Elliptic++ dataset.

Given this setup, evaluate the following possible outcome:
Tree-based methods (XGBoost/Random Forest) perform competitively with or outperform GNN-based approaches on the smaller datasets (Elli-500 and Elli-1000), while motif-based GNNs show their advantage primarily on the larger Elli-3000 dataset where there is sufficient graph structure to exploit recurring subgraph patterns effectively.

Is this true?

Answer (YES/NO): NO